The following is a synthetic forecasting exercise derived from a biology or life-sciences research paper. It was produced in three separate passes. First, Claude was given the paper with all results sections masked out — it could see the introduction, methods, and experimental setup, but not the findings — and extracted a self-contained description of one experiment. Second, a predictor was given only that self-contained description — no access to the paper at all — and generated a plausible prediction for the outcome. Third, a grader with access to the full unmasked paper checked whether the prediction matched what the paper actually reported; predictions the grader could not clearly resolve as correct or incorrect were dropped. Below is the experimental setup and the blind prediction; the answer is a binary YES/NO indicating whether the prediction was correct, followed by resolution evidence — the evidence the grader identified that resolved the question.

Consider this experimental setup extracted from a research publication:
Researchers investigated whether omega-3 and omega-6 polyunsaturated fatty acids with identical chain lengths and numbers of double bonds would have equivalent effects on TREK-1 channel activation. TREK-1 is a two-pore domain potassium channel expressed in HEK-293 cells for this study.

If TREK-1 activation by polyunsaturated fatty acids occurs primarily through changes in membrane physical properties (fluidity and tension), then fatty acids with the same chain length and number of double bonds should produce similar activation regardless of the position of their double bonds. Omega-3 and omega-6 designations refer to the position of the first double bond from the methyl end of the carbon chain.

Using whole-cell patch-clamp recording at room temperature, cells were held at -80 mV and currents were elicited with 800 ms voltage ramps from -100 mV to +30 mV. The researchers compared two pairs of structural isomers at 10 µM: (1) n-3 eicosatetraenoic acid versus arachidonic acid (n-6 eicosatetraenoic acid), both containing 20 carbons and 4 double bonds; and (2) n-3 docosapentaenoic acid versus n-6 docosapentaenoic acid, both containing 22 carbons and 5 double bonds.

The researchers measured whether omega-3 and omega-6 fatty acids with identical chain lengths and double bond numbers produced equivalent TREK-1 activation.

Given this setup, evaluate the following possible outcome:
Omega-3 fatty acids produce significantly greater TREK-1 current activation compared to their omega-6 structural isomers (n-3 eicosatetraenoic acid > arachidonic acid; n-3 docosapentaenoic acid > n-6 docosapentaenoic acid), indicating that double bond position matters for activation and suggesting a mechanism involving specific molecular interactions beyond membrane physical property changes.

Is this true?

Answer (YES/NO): NO